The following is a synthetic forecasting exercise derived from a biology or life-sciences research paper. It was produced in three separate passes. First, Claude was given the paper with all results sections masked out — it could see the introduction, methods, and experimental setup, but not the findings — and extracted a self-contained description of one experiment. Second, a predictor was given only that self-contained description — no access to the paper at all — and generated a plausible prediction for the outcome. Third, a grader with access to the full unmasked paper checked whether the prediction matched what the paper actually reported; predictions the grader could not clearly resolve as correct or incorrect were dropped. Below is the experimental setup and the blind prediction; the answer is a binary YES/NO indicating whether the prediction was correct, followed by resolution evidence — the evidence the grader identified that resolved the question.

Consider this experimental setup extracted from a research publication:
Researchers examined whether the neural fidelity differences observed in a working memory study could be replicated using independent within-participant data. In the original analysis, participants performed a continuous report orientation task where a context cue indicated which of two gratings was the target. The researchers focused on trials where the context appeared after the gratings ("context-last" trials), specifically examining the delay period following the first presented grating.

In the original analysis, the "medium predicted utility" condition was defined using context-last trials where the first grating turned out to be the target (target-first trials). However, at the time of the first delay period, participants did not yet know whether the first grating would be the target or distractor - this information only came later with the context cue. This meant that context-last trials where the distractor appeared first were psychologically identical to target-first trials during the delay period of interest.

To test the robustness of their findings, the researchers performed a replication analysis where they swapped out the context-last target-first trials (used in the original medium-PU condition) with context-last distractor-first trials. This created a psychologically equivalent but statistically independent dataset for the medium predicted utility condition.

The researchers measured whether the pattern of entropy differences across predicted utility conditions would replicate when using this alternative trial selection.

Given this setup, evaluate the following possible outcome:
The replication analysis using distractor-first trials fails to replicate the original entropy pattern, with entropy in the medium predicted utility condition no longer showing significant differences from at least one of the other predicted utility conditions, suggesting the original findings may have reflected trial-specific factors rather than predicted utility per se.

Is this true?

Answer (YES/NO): NO